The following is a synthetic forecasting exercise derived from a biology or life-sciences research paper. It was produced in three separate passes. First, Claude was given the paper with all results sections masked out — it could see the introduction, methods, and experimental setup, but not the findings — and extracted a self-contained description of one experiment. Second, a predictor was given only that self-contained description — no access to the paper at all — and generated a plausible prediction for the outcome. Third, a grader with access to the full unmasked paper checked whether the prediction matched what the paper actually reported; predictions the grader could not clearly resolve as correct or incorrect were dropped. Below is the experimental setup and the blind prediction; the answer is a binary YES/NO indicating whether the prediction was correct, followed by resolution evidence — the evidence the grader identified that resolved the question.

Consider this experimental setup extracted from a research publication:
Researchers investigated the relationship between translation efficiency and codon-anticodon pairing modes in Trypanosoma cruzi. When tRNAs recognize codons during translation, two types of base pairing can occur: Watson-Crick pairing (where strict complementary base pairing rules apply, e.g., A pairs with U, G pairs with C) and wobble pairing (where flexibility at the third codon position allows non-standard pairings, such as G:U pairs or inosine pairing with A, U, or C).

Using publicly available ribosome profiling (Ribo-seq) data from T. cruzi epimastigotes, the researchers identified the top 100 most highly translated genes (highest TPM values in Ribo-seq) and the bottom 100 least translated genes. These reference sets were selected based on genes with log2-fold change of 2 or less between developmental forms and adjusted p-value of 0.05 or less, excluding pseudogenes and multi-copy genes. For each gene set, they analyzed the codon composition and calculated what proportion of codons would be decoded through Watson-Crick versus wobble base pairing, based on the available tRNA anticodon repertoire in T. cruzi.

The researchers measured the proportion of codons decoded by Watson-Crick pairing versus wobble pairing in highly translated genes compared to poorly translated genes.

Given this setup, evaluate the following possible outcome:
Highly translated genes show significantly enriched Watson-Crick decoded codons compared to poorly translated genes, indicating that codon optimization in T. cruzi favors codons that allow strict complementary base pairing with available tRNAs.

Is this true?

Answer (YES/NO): YES